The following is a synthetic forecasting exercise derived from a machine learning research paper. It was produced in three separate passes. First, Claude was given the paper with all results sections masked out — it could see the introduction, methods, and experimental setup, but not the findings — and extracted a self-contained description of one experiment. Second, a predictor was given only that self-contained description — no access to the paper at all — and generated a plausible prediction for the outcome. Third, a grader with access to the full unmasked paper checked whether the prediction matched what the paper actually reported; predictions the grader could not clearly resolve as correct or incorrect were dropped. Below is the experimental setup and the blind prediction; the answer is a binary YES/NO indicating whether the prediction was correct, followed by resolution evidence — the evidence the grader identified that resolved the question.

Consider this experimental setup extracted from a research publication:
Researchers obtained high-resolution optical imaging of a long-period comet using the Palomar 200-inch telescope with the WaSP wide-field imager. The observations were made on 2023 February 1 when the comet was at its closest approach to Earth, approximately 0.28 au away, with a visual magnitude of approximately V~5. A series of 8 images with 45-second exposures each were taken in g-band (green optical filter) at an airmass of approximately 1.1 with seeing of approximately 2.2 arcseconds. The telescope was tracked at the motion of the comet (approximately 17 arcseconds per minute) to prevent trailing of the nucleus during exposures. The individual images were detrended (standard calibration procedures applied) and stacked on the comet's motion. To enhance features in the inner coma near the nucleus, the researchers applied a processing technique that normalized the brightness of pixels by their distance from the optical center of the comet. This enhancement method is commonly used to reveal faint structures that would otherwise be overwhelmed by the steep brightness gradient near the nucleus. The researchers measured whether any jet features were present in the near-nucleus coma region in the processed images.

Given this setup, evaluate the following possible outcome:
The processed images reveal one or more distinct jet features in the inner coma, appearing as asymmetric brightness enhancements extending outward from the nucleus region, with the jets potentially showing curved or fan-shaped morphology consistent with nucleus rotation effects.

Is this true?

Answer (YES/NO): YES